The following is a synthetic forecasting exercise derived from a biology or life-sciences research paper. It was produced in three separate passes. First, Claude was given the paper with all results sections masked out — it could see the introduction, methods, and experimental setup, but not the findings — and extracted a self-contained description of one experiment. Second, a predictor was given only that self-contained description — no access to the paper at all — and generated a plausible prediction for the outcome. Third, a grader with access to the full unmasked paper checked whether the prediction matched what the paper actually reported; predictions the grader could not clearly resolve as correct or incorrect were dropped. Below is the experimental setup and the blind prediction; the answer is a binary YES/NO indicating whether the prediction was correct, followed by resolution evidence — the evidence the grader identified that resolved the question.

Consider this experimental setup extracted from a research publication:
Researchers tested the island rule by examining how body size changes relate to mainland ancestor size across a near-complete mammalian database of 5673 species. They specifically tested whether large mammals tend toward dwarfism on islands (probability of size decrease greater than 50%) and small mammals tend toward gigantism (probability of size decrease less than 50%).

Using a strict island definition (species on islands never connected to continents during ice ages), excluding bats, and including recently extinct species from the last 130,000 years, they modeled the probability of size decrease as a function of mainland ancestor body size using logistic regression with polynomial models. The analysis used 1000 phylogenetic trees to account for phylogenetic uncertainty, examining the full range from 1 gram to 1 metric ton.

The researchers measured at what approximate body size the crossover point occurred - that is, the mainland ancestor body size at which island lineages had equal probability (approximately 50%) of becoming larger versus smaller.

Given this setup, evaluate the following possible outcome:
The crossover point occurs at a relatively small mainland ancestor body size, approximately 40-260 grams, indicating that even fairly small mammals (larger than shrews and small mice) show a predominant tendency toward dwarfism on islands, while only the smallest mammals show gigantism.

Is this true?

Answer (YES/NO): NO